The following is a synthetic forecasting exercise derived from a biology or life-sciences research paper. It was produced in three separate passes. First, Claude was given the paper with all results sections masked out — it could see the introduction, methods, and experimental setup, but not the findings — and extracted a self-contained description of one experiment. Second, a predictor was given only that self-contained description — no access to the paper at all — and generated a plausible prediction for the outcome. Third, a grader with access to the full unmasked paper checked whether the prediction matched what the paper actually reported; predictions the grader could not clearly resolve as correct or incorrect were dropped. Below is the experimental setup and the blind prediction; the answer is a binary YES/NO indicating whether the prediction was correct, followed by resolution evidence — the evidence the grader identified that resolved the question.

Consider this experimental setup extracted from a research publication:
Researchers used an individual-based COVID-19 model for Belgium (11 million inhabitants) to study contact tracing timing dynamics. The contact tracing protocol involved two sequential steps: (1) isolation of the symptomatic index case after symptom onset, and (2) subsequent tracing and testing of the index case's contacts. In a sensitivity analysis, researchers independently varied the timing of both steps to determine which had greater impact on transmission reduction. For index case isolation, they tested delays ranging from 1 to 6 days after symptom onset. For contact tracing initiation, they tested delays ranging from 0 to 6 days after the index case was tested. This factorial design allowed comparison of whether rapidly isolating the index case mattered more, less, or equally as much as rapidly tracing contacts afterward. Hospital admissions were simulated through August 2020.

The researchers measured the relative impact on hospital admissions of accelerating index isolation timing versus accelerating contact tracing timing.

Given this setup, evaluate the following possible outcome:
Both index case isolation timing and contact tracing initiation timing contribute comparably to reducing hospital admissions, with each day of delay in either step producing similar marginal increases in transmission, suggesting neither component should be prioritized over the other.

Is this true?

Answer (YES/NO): NO